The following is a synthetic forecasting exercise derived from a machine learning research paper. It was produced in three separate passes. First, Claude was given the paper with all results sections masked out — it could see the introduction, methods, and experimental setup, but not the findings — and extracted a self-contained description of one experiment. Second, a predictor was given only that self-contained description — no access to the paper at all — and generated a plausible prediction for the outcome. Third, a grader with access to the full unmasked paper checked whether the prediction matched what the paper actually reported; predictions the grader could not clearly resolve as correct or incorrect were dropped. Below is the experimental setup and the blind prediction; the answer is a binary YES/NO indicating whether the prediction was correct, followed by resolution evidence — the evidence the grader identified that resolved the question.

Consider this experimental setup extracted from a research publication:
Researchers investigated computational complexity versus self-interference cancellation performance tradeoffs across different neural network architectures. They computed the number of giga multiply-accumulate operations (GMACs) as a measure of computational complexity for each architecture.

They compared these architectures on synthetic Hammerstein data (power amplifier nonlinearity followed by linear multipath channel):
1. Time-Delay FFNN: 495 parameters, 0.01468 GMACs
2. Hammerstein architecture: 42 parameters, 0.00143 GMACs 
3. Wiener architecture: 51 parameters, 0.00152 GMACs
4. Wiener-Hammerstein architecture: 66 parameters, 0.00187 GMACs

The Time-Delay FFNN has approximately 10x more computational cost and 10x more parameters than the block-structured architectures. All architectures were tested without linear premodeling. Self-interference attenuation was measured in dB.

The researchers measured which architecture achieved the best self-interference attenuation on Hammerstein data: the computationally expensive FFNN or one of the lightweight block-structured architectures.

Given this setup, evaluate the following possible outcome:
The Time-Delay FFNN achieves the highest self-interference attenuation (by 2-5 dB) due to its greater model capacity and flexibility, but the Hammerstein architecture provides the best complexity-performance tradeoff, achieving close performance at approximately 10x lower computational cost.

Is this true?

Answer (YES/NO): NO